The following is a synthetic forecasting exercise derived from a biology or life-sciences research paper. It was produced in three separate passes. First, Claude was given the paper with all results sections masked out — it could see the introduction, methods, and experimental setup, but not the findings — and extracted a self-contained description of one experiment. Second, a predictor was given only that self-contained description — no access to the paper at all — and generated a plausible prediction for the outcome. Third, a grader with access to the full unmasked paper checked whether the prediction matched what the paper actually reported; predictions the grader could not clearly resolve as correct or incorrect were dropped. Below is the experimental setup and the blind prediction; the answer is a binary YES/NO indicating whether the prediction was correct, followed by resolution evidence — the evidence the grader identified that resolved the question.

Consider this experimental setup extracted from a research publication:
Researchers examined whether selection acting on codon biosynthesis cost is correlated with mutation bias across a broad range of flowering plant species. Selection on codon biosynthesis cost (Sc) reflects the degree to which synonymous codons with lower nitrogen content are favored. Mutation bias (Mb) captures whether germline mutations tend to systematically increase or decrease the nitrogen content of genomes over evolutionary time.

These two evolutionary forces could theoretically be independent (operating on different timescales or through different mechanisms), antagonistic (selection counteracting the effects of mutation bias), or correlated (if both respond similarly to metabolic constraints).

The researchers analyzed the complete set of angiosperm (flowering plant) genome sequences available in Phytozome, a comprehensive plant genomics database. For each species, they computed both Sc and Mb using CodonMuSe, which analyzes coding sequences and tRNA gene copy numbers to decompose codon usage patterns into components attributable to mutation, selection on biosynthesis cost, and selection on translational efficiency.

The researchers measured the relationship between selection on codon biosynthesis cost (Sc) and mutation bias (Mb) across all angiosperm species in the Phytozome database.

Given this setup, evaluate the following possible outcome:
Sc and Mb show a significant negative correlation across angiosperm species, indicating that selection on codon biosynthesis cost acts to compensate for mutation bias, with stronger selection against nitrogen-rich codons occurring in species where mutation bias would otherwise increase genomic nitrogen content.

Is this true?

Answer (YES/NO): NO